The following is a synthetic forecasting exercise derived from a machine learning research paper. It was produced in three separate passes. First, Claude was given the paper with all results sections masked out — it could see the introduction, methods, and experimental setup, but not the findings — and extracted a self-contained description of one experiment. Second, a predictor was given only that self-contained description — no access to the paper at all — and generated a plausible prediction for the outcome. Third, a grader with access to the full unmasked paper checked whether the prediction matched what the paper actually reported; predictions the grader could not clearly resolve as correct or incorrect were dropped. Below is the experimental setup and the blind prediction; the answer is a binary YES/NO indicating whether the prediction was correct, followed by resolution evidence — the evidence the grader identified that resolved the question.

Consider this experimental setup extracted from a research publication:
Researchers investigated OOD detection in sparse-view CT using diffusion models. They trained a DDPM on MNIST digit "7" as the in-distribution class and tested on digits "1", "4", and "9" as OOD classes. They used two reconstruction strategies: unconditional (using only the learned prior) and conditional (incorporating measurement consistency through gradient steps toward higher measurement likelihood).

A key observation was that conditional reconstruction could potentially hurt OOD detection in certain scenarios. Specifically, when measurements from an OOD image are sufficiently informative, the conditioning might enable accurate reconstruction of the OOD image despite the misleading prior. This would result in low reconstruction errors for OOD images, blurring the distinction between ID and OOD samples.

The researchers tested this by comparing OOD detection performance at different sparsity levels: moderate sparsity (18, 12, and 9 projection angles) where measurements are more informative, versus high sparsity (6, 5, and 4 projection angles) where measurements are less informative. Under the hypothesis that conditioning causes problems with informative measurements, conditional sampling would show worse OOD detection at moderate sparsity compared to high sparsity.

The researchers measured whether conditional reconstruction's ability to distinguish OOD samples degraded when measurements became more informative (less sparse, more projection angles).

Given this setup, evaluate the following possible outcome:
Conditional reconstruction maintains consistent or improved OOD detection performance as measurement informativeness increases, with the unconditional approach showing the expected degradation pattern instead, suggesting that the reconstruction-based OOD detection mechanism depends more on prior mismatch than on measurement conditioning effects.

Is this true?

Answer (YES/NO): NO